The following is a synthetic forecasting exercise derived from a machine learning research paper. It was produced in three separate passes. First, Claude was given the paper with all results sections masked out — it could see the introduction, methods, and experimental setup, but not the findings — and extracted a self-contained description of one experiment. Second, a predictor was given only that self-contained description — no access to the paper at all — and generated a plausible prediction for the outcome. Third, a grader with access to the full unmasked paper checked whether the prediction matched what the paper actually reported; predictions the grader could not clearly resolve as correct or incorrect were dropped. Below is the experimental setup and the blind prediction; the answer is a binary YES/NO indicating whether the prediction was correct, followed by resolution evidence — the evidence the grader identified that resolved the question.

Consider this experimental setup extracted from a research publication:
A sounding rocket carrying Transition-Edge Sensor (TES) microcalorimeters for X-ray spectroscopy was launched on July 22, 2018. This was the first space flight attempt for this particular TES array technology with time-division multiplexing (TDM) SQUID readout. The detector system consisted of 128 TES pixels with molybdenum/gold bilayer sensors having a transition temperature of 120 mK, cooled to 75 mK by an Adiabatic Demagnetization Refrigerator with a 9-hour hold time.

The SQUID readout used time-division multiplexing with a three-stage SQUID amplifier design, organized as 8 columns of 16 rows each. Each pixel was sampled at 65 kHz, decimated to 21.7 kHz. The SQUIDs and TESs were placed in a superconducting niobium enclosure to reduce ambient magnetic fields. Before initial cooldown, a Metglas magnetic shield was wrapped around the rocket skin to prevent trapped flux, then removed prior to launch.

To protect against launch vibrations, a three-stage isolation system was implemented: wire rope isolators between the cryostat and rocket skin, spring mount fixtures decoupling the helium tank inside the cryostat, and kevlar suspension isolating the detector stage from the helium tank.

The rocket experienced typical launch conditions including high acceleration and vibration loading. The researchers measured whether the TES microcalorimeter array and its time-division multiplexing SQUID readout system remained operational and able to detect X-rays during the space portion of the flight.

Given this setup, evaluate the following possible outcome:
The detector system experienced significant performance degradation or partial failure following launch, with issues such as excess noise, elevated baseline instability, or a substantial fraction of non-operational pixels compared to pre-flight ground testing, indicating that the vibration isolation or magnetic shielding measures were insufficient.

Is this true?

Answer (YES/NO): NO